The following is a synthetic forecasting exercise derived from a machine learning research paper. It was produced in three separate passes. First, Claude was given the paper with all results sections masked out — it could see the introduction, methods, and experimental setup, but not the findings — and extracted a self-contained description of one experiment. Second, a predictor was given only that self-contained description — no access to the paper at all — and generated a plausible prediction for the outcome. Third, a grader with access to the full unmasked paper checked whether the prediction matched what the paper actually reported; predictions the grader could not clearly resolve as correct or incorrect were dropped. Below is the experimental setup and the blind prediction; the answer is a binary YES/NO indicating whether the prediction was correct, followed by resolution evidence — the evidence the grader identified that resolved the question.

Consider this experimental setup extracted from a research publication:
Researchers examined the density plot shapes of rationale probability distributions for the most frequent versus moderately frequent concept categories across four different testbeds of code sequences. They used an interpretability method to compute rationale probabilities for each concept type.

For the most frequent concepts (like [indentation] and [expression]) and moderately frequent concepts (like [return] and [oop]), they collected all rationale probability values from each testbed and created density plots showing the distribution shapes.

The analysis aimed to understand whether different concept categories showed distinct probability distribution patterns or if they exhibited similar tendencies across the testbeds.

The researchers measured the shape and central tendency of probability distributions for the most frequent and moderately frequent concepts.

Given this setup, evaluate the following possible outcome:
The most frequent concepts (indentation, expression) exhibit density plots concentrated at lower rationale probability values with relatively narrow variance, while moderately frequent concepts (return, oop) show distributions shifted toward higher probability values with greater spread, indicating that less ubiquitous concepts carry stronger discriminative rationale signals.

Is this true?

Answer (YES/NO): NO